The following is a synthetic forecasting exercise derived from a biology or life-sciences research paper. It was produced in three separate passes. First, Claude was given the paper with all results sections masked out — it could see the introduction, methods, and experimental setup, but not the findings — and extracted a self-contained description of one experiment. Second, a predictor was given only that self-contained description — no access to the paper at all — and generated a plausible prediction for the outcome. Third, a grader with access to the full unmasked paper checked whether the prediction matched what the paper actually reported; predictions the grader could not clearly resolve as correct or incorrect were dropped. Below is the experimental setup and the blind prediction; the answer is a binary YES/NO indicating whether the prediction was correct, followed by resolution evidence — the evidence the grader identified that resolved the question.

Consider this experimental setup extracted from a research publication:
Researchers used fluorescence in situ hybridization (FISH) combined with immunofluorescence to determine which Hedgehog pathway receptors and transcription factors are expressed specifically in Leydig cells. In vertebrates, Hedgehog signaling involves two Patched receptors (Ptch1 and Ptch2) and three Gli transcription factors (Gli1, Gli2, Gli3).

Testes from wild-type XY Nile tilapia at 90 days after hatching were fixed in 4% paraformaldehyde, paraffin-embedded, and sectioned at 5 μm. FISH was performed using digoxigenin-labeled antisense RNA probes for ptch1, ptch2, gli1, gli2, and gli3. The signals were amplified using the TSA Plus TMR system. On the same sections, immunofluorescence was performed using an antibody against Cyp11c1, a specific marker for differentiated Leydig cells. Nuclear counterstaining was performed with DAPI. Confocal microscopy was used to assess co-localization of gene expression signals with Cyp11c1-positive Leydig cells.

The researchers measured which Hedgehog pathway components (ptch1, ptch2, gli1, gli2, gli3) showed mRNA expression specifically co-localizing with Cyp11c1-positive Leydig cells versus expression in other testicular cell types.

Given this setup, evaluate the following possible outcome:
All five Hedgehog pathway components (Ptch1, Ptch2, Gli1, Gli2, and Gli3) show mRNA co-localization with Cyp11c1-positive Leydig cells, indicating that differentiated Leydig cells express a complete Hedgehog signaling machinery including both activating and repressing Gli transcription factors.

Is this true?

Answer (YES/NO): YES